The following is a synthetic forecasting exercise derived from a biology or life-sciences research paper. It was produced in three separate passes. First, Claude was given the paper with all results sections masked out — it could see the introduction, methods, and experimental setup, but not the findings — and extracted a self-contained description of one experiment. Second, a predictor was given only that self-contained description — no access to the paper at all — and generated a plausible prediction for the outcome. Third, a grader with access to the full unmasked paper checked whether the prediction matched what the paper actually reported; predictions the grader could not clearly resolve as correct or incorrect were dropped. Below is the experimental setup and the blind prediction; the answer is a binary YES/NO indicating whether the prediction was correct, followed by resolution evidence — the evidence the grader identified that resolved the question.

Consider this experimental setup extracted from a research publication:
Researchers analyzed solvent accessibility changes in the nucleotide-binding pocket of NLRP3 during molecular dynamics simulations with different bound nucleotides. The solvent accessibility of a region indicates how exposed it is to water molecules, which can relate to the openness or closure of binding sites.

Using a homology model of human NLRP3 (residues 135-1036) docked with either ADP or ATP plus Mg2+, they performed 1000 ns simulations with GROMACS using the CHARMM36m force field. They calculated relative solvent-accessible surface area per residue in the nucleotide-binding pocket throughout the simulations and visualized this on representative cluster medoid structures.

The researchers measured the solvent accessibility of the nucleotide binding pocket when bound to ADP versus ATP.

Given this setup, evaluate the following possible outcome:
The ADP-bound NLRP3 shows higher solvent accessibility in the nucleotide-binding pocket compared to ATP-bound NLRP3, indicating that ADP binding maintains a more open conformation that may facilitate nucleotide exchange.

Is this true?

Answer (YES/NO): NO